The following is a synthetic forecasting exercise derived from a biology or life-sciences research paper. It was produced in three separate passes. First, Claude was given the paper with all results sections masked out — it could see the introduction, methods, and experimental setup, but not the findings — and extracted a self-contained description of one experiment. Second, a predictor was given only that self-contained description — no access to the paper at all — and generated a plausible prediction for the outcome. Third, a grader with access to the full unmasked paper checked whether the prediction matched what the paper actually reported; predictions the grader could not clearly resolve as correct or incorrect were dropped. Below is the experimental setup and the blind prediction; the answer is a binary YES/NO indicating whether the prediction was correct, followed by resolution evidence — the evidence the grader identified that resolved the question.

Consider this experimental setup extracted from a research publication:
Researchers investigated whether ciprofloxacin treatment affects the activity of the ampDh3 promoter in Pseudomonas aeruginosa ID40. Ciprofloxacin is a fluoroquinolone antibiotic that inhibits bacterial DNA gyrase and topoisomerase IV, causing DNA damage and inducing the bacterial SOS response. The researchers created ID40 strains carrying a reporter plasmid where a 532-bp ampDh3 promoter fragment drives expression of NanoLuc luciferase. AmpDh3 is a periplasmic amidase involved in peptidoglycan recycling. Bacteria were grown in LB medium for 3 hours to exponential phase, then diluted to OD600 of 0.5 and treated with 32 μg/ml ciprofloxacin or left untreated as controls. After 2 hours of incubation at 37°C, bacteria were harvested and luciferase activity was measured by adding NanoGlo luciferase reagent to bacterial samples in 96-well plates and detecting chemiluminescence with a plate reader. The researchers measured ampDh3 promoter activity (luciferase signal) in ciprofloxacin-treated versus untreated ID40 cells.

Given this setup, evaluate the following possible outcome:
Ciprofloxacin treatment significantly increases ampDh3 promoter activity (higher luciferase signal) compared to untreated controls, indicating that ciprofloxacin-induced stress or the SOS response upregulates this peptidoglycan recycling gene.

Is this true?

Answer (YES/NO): YES